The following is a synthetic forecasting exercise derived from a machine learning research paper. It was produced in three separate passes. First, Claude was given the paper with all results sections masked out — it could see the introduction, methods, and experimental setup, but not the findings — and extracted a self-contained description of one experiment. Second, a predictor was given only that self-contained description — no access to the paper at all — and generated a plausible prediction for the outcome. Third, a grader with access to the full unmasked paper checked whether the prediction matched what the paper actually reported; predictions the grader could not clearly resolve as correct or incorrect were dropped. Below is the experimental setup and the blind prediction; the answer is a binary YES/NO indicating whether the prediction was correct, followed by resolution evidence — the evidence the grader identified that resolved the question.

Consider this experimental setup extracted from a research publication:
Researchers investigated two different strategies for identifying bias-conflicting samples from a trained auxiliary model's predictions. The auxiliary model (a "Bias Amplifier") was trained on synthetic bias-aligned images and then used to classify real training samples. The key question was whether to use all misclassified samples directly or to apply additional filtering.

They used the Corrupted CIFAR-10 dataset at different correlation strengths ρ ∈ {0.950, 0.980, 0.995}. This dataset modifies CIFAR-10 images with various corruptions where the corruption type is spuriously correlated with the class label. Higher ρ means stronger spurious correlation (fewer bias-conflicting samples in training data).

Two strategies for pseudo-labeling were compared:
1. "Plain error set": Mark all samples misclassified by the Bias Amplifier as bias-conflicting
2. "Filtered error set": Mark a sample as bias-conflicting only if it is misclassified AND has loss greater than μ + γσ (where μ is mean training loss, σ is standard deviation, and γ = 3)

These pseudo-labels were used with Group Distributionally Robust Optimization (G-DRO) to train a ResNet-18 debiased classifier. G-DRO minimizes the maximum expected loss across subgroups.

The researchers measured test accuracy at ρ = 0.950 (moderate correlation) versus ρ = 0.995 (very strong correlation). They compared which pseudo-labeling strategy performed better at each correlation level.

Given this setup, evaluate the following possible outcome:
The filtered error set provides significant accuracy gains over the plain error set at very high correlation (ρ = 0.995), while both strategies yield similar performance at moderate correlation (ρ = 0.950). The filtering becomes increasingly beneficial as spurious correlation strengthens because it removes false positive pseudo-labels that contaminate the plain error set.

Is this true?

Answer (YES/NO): NO